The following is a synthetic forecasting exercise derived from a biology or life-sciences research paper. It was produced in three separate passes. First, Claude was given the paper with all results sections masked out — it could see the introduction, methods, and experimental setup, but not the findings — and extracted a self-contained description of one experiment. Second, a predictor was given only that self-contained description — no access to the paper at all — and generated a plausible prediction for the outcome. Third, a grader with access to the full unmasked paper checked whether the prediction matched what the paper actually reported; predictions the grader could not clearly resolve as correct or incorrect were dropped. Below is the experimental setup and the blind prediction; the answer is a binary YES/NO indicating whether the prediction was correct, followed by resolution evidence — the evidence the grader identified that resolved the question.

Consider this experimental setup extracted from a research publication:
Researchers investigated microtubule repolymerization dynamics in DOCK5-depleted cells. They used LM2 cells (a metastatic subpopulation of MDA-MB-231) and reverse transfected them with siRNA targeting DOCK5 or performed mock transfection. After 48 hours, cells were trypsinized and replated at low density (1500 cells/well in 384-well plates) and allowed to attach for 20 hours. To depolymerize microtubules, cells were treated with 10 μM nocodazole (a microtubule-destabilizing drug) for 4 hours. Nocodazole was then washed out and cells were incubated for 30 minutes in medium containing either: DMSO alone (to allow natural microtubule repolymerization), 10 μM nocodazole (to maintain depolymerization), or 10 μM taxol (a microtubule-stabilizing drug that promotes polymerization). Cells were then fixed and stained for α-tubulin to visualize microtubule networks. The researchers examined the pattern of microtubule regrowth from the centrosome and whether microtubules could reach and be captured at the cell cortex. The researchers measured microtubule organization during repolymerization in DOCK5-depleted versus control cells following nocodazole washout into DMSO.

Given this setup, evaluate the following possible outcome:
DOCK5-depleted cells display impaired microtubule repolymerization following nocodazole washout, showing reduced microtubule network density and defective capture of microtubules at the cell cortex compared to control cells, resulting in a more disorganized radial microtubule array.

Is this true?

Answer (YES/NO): NO